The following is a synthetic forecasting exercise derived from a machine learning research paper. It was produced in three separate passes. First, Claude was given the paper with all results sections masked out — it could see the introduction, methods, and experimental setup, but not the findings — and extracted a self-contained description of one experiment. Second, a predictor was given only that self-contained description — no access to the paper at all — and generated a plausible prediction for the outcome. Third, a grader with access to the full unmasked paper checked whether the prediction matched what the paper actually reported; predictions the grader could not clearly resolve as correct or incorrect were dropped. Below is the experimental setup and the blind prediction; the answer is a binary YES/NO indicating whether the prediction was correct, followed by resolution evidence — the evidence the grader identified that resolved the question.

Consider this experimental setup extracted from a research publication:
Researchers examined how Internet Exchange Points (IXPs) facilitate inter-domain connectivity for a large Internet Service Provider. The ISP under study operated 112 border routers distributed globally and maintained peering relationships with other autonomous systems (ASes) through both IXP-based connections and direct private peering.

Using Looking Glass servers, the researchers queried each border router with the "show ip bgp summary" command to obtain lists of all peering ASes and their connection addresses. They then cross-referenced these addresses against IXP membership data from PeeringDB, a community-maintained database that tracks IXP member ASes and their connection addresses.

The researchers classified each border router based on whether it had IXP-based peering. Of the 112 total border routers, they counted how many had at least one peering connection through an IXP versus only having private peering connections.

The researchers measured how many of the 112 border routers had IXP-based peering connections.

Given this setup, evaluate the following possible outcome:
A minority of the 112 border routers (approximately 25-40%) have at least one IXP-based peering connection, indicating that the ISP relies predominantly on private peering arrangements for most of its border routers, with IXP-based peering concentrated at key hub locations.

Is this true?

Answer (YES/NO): NO